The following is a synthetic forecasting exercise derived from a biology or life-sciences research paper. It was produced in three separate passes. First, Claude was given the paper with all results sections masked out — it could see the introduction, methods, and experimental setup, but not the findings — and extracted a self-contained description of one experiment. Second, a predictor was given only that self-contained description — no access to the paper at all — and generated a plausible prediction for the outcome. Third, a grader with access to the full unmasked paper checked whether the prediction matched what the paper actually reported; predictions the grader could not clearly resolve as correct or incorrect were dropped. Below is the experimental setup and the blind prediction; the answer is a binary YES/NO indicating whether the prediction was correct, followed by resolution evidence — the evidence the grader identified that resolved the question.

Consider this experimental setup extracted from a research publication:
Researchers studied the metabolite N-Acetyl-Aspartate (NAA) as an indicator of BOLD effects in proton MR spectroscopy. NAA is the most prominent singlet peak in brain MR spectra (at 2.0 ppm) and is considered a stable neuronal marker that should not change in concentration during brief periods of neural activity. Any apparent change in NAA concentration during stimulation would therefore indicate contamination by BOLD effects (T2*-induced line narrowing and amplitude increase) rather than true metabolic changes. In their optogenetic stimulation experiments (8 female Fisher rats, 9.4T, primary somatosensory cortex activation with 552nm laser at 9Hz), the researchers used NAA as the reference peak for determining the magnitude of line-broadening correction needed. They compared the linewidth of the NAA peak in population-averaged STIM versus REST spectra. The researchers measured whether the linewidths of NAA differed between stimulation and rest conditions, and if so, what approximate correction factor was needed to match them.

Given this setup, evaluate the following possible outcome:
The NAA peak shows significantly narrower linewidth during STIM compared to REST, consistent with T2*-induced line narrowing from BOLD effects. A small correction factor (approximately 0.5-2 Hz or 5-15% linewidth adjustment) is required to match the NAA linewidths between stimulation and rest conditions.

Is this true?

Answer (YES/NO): NO